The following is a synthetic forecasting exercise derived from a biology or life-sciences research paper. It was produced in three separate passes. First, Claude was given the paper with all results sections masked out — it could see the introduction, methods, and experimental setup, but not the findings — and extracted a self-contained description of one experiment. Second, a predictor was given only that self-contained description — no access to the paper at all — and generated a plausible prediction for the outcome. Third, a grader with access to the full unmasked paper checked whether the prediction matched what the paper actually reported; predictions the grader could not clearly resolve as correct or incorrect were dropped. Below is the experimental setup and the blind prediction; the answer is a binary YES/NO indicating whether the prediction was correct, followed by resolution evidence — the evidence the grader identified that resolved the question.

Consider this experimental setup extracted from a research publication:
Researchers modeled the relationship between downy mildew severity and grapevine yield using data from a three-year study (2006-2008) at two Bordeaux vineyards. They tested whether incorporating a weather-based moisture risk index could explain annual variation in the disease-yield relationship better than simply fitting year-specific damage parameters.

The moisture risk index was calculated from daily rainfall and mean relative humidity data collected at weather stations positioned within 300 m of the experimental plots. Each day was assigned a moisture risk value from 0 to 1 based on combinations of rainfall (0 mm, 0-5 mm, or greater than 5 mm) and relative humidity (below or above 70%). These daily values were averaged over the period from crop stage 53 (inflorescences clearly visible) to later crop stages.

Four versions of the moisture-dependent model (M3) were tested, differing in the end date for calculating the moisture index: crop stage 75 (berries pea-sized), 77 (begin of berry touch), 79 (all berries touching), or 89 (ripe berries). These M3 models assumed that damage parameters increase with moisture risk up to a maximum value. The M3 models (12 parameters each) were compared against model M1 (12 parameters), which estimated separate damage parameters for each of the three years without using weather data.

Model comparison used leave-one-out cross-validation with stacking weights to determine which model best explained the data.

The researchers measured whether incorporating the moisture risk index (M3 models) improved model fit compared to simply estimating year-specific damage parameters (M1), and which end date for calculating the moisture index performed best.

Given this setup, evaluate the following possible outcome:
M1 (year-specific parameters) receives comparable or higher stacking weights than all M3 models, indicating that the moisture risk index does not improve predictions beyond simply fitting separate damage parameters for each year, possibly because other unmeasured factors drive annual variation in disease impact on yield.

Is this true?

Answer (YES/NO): NO